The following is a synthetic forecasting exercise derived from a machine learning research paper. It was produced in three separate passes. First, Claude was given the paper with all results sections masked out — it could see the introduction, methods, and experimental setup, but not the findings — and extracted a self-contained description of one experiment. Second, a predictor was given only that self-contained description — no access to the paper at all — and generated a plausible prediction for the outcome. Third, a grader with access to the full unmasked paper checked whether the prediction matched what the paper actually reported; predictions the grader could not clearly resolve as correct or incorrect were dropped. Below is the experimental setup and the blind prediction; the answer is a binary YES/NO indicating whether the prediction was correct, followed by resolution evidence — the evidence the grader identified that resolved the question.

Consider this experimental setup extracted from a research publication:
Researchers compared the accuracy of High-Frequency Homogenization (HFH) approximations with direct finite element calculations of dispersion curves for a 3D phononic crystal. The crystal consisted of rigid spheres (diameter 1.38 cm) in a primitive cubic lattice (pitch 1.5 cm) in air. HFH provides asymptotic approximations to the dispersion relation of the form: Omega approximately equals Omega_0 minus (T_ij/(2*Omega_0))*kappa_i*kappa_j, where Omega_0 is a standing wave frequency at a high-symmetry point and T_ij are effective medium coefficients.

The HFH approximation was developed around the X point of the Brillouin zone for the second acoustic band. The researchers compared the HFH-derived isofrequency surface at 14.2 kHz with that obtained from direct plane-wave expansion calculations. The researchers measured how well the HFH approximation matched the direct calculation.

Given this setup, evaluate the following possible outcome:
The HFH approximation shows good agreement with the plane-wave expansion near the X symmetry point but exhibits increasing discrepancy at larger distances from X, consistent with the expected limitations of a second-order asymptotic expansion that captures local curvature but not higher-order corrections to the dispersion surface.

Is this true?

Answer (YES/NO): NO